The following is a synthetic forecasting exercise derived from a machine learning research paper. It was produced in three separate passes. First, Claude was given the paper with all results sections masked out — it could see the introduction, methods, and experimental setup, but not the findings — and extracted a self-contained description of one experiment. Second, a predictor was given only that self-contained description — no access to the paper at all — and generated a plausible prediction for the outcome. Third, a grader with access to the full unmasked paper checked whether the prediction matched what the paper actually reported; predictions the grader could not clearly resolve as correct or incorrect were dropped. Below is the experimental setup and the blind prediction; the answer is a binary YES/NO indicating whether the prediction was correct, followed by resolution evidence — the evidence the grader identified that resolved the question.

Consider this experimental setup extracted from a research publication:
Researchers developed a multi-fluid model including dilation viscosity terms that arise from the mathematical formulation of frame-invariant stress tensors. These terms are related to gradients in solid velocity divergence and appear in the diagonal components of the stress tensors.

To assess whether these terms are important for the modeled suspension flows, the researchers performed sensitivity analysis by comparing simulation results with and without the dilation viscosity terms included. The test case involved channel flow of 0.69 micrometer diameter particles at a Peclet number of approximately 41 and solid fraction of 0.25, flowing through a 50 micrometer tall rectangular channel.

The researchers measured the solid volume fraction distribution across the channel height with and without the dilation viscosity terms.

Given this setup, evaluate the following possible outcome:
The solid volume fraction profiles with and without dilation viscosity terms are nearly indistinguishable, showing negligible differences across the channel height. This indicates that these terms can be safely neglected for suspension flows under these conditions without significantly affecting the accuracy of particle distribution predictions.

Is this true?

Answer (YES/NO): YES